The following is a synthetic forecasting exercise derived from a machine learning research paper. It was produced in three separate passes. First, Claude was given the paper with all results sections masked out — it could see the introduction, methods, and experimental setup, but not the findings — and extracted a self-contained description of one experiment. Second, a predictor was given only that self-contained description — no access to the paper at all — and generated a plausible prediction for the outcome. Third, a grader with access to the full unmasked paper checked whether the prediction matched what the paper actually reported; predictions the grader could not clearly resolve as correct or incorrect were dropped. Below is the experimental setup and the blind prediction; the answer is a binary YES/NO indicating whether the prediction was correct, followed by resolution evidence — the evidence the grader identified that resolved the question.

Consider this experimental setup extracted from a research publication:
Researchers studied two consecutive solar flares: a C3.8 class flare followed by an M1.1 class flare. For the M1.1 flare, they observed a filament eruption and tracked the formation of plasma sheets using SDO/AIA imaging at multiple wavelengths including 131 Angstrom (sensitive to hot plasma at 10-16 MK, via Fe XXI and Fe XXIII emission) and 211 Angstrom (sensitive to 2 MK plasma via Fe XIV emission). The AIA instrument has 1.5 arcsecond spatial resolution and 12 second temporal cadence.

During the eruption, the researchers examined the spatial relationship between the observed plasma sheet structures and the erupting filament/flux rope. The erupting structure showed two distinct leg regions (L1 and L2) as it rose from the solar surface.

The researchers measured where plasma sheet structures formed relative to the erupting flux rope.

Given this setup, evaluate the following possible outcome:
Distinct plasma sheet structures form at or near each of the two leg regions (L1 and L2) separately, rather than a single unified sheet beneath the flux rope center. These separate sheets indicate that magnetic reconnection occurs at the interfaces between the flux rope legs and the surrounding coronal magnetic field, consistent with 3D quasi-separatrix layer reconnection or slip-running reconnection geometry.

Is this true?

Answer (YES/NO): YES